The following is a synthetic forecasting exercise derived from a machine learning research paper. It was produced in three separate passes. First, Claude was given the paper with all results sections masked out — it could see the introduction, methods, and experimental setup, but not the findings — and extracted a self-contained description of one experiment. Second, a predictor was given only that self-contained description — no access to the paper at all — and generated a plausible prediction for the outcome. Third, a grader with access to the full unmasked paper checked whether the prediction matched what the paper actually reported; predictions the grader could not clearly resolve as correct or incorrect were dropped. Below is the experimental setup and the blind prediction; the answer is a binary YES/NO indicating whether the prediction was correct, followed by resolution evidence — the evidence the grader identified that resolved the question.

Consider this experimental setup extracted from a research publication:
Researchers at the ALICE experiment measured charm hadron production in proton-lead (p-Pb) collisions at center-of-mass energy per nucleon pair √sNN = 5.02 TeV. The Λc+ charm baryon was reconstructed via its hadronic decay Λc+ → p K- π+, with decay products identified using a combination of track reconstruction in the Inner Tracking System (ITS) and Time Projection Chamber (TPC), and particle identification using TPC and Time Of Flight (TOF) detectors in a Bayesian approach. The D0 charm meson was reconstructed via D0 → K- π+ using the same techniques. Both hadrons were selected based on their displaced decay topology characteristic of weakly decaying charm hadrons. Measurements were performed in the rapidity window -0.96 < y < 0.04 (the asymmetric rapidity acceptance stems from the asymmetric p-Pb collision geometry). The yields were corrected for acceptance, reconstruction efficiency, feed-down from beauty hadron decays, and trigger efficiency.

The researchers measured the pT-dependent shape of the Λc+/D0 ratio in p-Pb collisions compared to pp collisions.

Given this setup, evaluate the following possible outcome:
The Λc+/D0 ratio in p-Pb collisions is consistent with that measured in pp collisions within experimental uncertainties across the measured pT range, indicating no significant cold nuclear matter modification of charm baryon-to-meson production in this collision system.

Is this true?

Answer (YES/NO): NO